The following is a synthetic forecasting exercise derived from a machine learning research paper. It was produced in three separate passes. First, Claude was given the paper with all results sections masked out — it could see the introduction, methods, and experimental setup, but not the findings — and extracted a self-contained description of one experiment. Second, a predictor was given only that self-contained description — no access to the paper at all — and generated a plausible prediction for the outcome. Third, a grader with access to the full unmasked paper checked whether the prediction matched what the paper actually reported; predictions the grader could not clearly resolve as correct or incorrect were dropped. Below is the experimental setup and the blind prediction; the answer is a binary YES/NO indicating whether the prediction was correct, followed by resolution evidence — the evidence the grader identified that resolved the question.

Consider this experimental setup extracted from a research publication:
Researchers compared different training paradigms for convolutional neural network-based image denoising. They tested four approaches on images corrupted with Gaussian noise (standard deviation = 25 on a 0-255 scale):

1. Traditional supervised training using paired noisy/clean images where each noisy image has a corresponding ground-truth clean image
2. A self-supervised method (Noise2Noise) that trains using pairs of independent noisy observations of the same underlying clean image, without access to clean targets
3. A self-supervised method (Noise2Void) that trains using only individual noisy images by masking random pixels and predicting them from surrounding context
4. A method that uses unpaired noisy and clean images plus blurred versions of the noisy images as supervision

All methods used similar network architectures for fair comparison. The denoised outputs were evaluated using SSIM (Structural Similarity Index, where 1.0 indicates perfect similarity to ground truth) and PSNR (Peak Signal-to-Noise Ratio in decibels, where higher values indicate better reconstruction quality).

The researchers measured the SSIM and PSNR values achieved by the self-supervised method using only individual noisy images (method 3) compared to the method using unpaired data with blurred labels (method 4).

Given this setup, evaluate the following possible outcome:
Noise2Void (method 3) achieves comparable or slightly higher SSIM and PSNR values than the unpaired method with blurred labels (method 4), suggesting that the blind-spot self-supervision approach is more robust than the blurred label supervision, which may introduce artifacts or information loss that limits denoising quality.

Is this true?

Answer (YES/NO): NO